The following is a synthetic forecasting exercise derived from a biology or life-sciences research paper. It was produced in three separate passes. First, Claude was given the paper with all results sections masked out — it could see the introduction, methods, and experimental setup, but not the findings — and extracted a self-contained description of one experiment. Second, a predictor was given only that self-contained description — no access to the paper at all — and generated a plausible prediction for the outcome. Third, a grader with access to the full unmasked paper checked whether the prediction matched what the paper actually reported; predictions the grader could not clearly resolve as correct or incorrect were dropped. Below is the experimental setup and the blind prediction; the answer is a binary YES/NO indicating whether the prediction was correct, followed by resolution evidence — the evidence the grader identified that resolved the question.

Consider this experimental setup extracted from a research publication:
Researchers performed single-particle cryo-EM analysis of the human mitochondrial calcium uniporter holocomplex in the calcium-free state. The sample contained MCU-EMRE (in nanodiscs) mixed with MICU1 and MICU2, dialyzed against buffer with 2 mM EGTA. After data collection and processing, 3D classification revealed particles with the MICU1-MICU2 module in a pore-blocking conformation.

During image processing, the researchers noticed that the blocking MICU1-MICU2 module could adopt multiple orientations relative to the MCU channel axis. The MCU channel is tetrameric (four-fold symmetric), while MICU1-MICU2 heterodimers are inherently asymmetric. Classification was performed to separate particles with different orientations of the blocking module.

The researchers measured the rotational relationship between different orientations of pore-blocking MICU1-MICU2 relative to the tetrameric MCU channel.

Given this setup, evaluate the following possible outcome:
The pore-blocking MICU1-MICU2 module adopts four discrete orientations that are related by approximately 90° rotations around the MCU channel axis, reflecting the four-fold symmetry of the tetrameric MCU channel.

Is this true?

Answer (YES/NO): YES